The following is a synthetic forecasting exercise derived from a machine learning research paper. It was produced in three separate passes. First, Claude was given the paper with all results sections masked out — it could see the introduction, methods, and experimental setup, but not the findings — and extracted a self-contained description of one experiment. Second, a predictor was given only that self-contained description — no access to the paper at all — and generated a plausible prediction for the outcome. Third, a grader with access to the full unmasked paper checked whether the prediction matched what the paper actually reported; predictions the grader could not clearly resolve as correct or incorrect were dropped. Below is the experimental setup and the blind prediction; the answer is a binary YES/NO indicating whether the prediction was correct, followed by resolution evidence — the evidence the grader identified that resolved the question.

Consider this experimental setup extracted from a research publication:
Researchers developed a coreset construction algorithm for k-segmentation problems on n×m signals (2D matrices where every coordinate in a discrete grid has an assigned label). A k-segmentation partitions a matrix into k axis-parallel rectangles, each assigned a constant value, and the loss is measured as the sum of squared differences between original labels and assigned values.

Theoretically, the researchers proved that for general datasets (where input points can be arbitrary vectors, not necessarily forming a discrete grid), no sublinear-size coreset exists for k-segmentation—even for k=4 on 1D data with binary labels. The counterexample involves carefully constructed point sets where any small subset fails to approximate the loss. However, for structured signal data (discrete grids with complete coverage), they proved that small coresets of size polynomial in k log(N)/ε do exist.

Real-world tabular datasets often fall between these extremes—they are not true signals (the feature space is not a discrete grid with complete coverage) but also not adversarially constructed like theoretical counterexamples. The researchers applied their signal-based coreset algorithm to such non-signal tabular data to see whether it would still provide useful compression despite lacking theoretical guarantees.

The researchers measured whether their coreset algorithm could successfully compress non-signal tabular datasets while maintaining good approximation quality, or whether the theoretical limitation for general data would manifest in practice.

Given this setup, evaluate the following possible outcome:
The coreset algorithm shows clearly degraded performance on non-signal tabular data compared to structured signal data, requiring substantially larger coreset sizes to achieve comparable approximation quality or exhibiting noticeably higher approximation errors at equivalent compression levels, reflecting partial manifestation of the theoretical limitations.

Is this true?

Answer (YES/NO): NO